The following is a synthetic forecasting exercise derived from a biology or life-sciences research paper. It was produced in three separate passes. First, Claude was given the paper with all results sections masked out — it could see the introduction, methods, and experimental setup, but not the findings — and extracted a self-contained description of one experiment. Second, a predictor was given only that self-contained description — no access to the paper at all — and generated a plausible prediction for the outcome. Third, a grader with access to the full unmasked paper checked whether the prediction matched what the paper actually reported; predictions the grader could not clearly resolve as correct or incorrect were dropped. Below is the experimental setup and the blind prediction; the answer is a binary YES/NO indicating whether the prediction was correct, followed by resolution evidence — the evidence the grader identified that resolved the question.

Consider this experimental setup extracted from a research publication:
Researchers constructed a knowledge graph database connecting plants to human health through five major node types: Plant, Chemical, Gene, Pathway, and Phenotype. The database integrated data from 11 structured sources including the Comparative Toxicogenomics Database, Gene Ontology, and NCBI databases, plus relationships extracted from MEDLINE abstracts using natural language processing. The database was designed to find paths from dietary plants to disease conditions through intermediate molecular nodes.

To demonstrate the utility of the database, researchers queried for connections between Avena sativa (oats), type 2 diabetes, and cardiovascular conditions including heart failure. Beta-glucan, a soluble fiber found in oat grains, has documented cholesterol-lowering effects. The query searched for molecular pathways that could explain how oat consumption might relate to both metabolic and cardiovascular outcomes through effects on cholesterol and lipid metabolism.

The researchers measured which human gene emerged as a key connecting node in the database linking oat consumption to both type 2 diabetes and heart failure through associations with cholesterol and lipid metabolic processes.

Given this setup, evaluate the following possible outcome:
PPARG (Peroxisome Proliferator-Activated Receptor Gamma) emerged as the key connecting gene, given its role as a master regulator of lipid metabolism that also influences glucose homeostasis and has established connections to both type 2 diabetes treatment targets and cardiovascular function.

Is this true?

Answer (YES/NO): NO